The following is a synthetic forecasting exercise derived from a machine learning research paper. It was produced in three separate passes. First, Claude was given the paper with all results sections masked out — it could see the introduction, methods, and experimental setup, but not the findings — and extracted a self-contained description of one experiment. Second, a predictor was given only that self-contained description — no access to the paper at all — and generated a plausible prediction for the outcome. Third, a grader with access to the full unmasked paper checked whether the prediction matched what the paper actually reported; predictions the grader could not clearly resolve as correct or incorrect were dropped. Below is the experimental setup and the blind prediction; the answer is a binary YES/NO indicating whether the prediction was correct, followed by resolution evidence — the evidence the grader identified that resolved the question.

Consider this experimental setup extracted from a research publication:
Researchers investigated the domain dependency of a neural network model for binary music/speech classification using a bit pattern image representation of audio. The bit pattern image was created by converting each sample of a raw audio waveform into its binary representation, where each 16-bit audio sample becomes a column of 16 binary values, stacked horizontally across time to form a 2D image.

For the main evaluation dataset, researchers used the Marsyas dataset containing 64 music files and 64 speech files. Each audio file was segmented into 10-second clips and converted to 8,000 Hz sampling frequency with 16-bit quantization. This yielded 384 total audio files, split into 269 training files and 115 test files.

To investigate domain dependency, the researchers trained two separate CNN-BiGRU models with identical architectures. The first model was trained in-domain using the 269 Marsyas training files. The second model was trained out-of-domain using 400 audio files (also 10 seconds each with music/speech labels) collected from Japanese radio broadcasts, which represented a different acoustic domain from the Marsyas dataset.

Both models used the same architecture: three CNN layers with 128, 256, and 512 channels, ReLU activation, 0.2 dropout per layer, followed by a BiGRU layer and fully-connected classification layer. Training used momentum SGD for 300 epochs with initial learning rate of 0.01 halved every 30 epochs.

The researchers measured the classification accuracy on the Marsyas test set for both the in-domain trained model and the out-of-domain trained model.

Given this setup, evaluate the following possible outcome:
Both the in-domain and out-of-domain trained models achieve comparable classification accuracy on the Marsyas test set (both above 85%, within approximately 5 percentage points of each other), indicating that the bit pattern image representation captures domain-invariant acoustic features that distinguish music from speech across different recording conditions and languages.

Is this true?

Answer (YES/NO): YES